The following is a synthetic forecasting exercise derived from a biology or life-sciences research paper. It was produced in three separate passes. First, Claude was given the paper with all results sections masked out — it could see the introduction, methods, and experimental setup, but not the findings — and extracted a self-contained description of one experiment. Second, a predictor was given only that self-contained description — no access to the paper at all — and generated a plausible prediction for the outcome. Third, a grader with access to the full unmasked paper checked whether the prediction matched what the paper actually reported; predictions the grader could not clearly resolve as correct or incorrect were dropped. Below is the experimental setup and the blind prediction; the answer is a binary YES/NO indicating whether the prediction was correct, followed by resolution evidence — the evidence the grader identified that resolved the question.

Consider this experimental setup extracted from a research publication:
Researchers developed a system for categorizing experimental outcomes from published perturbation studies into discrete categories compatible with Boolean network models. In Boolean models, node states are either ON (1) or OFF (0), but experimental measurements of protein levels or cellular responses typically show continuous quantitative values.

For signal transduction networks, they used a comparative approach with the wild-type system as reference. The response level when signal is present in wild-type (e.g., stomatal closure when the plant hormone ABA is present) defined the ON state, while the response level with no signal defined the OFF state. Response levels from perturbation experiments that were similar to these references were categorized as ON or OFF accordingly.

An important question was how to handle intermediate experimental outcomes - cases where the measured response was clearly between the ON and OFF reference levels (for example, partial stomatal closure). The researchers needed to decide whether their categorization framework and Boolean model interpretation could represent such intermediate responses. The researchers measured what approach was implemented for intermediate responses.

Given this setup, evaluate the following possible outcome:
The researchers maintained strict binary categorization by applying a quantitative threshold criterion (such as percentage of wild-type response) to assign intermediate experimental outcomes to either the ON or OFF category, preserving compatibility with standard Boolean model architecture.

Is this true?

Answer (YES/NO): NO